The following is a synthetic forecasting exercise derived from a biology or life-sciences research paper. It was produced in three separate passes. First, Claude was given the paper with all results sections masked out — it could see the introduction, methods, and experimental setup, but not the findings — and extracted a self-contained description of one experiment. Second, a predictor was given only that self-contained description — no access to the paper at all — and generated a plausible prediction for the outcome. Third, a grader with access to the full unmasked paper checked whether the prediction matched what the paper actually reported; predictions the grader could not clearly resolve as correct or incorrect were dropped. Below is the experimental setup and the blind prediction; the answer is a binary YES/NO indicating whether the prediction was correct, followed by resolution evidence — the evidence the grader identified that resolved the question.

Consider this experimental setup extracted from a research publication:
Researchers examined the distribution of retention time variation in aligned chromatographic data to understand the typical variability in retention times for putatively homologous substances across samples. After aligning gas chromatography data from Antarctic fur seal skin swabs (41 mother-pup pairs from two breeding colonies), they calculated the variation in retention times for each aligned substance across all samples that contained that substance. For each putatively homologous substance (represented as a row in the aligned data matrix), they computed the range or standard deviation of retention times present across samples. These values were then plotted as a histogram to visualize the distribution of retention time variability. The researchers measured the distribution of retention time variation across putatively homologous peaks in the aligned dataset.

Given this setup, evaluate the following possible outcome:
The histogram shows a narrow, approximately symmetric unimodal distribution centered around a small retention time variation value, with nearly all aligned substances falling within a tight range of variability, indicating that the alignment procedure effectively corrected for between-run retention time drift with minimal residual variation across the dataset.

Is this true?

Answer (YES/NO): NO